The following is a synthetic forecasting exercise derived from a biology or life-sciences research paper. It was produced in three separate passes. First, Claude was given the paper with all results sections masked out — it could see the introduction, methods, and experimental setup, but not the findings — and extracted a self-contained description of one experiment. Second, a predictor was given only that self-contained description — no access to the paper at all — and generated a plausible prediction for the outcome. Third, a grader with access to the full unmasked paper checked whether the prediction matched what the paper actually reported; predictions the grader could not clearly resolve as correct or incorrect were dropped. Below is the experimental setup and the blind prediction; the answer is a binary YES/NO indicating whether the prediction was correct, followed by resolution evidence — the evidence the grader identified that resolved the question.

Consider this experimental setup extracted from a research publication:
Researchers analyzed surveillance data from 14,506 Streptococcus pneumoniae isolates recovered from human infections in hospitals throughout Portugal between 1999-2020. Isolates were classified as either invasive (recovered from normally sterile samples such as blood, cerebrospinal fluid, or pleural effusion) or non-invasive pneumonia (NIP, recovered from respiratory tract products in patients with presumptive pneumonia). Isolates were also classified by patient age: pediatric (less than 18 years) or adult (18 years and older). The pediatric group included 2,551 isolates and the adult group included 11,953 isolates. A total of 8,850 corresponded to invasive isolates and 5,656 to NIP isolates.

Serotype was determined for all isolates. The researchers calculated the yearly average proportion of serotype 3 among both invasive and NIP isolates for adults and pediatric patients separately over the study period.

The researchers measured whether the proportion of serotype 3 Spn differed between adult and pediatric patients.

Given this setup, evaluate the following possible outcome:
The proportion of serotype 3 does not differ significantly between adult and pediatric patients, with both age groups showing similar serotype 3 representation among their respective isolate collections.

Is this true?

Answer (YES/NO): NO